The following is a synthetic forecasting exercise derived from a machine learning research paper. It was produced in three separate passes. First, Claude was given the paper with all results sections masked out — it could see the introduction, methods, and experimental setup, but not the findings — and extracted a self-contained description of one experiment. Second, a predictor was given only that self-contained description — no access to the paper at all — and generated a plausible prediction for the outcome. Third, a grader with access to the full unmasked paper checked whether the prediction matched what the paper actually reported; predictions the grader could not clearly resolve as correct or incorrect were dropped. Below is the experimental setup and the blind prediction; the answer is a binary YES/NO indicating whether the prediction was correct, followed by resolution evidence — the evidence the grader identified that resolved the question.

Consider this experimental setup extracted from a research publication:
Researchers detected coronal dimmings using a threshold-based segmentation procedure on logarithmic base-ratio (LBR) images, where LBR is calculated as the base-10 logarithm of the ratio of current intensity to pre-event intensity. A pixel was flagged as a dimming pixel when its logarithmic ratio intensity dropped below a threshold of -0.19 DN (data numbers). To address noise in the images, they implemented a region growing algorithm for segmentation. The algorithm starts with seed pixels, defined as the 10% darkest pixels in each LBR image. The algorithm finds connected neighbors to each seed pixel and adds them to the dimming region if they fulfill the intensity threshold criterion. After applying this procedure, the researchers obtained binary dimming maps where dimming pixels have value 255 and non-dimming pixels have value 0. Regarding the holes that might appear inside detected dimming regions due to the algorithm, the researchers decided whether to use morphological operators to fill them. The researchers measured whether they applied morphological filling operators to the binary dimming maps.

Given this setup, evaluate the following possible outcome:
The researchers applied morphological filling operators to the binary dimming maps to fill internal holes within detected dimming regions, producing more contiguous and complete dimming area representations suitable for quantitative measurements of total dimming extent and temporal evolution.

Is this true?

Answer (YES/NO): NO